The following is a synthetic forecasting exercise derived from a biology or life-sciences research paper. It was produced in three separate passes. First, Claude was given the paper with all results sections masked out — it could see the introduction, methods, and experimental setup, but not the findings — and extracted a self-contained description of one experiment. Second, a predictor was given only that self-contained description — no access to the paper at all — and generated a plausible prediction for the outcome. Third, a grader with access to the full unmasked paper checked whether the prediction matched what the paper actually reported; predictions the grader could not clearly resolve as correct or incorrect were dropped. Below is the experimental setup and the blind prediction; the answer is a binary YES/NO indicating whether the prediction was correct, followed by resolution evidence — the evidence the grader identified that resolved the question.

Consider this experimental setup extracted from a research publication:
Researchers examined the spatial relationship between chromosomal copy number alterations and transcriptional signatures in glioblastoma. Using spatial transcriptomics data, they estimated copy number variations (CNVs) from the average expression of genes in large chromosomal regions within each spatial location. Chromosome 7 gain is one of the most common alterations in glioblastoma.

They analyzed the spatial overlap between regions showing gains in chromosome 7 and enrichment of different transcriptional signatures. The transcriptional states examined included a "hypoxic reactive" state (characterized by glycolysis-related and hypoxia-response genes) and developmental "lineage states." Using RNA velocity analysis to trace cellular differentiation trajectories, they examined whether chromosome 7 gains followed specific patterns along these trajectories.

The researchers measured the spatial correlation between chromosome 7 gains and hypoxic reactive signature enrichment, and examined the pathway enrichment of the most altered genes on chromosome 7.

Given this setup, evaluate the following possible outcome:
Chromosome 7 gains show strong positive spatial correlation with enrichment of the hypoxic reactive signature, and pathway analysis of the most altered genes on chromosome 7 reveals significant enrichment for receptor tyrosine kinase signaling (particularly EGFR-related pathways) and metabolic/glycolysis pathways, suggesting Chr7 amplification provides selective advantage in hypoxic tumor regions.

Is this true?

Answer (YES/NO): NO